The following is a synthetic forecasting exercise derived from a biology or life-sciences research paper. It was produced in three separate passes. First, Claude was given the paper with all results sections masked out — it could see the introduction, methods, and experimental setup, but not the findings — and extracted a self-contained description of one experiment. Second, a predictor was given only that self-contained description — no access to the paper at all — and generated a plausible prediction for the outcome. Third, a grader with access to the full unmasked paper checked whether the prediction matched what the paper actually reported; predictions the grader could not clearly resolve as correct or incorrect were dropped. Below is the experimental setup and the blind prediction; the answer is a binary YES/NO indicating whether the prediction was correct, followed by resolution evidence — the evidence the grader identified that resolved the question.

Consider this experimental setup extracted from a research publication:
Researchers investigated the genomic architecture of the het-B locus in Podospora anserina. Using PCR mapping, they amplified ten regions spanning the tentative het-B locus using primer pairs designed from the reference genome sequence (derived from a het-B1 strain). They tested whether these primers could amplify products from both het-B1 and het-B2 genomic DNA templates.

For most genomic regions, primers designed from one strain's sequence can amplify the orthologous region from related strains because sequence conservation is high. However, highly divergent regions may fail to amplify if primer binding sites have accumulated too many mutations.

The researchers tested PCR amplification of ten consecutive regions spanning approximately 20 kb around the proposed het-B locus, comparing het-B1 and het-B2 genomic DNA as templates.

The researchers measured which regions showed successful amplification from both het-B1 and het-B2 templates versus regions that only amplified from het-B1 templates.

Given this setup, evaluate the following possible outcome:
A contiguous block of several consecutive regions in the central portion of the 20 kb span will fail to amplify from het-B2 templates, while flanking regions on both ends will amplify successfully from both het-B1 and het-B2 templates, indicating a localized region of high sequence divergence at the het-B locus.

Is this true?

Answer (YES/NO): YES